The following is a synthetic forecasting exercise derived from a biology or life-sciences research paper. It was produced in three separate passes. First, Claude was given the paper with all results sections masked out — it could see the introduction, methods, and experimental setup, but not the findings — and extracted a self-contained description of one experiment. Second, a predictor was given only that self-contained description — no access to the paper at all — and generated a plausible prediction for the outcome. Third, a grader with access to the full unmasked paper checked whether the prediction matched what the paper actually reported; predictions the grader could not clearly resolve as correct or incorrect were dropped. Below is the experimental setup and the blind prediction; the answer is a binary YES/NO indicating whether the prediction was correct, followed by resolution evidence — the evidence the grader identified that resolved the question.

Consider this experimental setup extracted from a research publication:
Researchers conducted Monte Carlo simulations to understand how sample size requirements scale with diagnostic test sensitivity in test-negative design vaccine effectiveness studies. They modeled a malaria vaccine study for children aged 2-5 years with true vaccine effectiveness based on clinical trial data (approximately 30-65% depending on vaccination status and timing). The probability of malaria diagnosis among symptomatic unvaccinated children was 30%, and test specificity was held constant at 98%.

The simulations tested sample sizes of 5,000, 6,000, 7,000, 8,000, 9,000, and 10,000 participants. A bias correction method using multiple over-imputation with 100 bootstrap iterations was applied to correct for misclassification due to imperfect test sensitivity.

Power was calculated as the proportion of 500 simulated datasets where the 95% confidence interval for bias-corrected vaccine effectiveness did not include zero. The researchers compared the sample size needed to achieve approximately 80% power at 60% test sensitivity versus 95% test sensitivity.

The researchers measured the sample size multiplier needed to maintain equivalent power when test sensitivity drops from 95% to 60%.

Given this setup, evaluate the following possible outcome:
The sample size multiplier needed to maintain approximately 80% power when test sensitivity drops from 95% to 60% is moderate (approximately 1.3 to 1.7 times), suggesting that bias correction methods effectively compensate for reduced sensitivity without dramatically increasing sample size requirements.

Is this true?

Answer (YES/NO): NO